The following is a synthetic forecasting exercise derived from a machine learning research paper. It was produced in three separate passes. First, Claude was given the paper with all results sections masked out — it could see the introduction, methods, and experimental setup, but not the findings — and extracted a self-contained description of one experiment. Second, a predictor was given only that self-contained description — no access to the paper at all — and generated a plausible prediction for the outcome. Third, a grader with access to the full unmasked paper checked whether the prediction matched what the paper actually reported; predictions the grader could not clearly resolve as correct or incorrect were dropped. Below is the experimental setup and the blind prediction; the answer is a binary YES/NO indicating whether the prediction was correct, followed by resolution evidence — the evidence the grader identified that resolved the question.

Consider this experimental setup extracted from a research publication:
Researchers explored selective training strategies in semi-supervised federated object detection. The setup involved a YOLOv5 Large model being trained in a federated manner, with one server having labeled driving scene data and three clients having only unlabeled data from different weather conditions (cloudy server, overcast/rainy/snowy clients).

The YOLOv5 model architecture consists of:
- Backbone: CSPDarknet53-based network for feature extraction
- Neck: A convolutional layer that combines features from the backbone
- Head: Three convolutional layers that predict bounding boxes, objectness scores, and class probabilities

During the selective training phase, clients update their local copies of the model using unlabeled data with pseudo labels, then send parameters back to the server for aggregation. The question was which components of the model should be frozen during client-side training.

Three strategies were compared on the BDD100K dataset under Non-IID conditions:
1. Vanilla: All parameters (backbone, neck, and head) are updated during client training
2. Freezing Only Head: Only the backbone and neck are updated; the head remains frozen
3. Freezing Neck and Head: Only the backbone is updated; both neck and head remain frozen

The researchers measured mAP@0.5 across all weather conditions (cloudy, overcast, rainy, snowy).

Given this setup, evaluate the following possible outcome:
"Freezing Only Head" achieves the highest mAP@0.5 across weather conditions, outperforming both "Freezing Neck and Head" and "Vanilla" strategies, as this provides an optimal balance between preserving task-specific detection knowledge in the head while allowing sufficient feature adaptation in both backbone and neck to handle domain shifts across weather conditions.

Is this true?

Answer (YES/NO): NO